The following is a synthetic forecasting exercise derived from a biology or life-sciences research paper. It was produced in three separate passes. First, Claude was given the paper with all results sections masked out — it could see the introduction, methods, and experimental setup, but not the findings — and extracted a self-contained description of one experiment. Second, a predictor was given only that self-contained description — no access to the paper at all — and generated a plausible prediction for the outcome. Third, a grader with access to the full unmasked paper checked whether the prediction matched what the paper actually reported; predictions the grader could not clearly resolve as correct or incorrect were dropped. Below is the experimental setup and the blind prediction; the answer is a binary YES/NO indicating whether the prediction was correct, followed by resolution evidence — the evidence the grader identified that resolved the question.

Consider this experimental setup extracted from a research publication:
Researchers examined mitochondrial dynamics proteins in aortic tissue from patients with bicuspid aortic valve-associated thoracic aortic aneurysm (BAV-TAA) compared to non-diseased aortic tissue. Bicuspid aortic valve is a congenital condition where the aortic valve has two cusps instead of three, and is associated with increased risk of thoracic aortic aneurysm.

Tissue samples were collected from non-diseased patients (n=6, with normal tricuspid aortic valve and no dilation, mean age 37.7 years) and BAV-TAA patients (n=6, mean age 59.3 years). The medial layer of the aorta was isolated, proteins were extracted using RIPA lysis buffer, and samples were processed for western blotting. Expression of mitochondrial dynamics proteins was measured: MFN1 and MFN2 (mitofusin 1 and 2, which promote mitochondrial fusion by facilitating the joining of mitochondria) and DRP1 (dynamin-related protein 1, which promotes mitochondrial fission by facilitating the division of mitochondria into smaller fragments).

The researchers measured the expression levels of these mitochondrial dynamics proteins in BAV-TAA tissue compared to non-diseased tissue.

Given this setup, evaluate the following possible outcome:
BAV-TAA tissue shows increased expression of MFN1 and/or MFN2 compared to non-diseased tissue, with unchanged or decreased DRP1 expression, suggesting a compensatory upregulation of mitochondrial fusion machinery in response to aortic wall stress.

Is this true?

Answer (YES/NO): NO